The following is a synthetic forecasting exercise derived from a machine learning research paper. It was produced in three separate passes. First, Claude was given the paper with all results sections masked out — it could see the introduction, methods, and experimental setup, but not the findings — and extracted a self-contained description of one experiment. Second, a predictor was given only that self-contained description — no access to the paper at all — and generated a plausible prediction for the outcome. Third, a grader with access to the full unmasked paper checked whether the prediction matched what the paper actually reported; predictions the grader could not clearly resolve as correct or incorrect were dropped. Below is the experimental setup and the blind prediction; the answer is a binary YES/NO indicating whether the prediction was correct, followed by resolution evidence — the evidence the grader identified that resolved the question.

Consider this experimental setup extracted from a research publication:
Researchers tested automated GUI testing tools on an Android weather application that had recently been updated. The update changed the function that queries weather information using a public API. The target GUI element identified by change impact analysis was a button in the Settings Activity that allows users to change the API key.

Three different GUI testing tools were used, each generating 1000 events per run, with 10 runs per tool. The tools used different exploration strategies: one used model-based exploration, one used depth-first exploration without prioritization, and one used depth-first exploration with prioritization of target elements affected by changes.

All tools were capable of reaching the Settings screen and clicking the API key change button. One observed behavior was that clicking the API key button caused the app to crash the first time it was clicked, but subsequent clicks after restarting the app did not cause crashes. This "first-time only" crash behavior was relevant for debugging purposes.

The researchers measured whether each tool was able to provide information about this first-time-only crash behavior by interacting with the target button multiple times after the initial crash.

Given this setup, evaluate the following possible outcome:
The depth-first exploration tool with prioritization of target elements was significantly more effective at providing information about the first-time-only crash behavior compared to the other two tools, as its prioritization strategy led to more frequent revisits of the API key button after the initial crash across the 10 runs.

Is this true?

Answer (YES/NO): YES